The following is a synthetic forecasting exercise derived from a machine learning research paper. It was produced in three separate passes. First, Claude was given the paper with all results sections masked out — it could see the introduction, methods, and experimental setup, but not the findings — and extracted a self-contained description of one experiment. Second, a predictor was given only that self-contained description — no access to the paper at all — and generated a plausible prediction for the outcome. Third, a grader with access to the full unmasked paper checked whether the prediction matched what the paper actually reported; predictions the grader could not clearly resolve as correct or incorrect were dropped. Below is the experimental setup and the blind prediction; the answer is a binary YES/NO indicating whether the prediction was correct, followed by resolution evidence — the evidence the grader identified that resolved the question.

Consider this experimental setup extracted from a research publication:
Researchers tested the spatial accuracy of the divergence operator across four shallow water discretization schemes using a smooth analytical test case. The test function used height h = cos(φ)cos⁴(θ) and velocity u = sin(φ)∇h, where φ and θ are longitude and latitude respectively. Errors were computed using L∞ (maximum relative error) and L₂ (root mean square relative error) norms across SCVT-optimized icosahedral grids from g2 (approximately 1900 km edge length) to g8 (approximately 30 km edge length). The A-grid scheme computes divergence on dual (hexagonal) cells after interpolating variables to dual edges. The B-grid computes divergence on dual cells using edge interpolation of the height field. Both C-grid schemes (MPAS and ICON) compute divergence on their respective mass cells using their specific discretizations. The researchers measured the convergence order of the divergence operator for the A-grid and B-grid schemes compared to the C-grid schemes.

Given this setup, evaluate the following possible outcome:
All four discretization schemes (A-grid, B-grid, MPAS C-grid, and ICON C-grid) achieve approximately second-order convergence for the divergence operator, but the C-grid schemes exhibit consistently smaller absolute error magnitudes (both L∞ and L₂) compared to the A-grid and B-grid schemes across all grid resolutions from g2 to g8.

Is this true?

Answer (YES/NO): NO